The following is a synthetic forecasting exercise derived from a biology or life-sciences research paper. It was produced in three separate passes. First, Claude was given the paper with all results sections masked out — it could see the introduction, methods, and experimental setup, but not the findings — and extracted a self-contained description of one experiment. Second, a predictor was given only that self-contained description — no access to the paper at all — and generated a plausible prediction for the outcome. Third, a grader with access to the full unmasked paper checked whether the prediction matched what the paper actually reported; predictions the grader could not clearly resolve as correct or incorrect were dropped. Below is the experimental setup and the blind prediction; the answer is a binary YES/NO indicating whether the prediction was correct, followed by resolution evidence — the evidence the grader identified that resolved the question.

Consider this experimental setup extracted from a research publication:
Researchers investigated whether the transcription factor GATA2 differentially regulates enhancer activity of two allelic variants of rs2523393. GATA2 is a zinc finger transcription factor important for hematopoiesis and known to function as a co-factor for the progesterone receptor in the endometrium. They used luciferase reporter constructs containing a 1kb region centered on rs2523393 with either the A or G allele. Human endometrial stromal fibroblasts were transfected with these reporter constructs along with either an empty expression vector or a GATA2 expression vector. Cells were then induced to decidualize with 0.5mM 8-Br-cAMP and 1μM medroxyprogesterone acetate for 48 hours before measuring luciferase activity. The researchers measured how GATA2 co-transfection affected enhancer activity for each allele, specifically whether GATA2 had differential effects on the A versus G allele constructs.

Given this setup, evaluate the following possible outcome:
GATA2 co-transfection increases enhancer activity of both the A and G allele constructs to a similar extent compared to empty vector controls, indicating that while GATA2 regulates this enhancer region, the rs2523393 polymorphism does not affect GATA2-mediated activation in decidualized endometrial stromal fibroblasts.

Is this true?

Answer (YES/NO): NO